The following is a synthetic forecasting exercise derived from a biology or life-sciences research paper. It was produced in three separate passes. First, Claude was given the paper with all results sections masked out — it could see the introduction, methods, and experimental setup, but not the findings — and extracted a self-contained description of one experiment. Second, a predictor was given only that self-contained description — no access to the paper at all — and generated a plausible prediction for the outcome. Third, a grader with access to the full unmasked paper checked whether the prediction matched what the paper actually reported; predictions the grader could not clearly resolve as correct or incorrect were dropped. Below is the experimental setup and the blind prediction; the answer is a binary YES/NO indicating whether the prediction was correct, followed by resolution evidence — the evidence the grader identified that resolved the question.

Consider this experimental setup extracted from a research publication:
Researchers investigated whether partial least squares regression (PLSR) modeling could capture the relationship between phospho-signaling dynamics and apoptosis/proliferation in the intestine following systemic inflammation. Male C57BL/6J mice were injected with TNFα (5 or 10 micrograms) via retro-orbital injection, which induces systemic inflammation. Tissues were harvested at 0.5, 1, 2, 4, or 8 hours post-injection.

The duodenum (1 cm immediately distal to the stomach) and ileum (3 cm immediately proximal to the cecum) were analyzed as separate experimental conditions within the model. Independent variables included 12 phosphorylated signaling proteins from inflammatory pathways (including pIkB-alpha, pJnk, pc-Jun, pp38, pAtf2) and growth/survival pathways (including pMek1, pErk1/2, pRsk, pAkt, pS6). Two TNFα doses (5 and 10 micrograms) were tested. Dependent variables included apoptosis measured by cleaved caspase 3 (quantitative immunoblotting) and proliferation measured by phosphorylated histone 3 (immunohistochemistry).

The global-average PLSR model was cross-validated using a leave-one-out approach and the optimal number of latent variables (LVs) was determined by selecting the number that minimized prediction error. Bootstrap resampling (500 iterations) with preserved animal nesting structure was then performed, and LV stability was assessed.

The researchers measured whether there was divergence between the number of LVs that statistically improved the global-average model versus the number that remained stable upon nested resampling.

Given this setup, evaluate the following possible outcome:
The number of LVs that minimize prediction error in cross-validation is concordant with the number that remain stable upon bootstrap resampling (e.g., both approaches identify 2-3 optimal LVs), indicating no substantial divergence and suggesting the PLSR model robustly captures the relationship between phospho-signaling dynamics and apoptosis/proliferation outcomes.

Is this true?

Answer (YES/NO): NO